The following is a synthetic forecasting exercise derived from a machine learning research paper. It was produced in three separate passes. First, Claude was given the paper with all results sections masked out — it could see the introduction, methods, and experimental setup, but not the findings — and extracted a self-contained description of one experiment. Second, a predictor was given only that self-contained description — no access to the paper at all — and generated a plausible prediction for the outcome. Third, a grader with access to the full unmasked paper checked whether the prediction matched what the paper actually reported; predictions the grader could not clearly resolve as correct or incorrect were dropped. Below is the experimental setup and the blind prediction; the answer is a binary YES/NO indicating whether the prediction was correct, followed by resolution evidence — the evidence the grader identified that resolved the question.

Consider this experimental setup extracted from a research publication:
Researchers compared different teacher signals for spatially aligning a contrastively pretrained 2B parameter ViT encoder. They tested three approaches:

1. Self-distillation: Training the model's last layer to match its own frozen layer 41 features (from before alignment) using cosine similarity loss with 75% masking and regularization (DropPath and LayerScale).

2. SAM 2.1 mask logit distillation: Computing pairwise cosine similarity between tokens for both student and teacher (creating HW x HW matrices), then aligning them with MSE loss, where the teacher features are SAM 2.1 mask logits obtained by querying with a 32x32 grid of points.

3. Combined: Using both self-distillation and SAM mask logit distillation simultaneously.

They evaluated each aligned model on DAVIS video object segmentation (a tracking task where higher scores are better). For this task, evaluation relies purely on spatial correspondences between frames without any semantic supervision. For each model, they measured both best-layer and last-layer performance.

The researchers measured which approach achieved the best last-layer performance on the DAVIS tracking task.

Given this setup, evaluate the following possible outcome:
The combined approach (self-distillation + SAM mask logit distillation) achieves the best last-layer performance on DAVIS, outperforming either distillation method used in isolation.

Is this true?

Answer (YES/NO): NO